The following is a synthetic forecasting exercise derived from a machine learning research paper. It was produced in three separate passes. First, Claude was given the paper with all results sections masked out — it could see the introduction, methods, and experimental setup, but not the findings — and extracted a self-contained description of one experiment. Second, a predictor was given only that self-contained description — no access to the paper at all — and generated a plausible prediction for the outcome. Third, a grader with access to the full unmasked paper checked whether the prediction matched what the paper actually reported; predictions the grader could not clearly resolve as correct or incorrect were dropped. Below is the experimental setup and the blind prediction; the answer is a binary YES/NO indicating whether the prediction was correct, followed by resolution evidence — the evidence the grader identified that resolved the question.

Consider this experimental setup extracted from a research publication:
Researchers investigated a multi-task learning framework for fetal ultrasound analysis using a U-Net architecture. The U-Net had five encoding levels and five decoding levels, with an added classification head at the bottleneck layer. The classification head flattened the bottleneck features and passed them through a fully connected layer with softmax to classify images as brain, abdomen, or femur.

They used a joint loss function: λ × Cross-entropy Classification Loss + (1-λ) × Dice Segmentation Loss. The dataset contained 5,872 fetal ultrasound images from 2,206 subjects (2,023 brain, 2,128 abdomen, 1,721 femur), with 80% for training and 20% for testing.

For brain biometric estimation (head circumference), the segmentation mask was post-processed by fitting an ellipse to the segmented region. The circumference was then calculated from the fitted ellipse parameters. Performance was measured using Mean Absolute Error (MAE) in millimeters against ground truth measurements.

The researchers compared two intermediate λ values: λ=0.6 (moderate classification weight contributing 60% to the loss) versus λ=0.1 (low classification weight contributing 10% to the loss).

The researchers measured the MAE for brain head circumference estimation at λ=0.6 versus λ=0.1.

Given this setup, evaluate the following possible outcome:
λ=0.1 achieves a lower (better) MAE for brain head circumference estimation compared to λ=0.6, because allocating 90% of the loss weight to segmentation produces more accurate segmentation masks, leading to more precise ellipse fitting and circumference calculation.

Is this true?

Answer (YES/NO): YES